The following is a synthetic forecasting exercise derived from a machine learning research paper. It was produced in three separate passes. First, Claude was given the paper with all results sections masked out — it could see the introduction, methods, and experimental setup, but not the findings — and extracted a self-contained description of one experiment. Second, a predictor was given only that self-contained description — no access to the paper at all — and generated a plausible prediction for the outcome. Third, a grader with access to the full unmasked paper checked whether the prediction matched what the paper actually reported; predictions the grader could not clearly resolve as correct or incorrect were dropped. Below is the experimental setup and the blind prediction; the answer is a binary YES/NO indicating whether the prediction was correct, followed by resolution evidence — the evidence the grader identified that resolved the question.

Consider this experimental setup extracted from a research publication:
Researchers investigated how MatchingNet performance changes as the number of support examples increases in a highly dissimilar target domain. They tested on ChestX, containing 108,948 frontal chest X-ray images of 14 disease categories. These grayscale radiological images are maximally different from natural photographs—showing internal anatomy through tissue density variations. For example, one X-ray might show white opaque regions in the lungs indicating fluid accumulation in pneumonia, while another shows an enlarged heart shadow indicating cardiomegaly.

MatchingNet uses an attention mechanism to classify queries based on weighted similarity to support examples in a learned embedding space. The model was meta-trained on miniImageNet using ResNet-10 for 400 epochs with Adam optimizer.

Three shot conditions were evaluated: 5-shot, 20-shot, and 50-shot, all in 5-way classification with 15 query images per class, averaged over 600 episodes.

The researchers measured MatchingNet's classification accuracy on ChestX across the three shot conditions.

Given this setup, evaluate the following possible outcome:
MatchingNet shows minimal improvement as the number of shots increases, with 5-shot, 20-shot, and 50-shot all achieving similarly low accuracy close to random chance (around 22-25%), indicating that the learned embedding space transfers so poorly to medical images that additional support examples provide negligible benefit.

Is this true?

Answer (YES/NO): YES